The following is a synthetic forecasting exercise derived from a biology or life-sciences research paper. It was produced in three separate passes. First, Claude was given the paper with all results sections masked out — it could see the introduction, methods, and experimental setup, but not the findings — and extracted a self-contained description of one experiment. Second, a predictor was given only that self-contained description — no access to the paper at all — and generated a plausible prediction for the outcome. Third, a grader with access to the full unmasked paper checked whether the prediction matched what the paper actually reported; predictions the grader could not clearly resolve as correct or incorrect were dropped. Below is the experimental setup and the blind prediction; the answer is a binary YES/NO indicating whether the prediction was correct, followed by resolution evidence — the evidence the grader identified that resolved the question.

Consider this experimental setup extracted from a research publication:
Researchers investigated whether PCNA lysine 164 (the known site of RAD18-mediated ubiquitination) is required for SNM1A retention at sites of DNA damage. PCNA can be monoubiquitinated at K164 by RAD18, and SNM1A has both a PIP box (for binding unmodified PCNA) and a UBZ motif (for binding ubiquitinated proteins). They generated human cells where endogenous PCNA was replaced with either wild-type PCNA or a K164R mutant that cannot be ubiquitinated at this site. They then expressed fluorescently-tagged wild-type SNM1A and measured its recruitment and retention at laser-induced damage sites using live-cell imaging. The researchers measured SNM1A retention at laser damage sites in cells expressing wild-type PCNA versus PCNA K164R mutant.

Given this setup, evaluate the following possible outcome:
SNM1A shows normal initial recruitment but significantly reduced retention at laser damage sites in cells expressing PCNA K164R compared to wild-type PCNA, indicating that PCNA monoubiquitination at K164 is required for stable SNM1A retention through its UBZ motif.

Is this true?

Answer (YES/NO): YES